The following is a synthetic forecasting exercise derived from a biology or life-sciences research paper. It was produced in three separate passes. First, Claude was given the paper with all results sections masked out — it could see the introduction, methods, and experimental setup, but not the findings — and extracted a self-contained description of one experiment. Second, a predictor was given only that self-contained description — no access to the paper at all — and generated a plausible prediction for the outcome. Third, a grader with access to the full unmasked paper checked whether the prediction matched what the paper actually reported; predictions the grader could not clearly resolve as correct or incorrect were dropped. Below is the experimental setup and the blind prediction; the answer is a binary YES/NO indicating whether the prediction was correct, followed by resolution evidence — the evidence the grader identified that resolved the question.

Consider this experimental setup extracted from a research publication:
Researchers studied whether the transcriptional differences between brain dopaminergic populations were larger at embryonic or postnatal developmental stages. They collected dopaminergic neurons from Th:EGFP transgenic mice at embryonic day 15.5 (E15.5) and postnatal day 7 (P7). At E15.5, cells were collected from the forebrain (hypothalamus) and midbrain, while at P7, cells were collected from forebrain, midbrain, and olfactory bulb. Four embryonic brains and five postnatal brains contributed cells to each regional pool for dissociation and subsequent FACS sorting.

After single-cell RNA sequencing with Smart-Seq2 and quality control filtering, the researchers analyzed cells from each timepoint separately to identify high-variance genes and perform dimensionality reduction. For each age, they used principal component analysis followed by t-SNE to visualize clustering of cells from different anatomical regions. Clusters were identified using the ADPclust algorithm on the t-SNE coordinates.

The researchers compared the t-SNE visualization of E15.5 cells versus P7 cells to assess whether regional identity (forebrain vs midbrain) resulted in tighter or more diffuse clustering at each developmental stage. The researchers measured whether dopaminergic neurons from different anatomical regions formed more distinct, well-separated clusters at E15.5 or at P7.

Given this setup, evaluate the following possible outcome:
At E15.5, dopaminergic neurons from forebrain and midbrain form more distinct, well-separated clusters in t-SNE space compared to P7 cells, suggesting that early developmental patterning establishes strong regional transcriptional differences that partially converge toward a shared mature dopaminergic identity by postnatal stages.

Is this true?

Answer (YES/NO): NO